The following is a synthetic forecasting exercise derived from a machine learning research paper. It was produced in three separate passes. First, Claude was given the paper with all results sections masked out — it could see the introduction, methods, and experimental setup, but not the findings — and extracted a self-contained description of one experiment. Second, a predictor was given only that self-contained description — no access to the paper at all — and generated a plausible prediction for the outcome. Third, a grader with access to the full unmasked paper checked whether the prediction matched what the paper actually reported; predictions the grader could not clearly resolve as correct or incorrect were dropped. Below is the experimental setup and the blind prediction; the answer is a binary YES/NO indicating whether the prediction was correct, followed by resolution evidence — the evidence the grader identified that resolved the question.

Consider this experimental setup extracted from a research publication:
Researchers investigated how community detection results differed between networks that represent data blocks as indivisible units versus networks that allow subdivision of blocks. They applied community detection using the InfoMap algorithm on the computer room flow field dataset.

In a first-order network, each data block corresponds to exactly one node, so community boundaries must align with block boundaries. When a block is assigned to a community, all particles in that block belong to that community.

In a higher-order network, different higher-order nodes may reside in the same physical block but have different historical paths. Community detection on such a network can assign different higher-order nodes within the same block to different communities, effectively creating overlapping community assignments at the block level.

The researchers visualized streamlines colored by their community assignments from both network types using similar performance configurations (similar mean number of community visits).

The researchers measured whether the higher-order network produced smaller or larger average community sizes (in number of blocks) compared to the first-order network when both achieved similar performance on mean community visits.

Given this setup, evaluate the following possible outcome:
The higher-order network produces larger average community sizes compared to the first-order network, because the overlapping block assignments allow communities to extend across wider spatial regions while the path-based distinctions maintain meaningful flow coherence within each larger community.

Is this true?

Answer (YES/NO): NO